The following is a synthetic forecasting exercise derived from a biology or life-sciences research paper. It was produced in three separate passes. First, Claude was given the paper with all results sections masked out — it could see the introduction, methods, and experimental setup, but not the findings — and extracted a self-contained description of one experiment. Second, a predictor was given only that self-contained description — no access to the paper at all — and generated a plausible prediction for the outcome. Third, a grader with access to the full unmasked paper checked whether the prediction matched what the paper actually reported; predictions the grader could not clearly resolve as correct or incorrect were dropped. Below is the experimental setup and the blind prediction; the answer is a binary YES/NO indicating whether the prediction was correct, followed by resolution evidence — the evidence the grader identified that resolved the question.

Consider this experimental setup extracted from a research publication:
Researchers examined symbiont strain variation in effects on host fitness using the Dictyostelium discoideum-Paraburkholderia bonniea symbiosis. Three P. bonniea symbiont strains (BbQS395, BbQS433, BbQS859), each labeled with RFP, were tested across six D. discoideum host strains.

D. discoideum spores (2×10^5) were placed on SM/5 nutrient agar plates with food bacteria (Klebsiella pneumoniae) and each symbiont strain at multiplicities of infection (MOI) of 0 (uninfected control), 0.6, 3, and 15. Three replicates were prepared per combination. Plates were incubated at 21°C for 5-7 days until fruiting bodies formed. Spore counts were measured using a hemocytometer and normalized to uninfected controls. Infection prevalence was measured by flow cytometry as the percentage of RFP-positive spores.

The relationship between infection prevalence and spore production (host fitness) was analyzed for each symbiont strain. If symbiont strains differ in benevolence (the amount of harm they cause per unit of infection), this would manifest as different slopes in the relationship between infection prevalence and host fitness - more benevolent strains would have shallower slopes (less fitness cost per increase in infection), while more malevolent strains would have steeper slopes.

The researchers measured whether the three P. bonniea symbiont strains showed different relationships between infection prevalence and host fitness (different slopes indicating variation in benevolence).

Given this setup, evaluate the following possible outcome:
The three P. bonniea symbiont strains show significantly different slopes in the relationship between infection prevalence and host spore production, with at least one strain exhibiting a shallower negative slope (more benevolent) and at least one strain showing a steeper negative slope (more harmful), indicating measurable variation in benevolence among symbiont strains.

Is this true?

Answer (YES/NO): YES